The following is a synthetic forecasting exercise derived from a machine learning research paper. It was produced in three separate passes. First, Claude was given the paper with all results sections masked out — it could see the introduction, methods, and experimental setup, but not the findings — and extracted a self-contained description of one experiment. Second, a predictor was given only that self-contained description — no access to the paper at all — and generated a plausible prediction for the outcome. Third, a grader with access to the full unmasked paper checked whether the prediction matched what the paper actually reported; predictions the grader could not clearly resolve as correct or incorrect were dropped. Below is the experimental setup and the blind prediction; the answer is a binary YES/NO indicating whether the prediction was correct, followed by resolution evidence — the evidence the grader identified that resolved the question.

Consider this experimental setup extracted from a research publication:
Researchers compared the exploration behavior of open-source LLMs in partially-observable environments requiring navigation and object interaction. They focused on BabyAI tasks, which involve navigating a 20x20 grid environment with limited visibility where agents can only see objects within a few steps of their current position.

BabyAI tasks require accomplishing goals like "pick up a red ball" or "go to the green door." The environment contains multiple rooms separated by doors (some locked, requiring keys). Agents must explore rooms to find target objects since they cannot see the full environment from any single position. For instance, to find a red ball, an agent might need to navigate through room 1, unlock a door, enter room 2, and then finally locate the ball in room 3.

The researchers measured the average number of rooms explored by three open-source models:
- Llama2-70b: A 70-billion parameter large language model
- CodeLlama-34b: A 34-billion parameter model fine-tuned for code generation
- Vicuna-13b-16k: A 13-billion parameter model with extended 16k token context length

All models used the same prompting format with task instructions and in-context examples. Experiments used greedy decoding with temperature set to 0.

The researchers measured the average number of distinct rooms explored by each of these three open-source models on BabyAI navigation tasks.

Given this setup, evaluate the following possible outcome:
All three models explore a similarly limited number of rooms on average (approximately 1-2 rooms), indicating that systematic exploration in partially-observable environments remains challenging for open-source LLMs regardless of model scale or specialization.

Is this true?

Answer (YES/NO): NO